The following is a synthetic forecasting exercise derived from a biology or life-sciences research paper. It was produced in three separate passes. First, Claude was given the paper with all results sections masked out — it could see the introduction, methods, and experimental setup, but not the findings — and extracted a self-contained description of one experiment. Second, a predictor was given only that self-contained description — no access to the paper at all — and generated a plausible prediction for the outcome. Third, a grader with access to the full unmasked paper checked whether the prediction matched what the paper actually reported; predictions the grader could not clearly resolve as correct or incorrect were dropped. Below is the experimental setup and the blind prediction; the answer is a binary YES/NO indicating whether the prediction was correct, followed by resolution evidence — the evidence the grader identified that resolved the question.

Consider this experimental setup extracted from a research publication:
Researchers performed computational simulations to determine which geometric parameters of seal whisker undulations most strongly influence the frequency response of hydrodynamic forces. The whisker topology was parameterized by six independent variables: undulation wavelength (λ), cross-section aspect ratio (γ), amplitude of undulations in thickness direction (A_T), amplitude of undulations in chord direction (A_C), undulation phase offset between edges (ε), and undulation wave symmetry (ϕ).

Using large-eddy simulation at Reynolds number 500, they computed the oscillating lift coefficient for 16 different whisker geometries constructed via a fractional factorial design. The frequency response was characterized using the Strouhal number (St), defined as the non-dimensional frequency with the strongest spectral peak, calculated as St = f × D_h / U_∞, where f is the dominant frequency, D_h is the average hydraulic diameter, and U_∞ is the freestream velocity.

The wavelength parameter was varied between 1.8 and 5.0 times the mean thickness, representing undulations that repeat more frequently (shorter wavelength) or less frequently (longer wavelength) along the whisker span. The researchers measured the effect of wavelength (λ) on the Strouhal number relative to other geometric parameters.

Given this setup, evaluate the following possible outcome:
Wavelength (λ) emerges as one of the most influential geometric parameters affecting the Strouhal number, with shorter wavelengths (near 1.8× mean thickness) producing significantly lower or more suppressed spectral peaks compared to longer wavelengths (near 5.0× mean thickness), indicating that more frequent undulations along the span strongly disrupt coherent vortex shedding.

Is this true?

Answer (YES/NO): NO